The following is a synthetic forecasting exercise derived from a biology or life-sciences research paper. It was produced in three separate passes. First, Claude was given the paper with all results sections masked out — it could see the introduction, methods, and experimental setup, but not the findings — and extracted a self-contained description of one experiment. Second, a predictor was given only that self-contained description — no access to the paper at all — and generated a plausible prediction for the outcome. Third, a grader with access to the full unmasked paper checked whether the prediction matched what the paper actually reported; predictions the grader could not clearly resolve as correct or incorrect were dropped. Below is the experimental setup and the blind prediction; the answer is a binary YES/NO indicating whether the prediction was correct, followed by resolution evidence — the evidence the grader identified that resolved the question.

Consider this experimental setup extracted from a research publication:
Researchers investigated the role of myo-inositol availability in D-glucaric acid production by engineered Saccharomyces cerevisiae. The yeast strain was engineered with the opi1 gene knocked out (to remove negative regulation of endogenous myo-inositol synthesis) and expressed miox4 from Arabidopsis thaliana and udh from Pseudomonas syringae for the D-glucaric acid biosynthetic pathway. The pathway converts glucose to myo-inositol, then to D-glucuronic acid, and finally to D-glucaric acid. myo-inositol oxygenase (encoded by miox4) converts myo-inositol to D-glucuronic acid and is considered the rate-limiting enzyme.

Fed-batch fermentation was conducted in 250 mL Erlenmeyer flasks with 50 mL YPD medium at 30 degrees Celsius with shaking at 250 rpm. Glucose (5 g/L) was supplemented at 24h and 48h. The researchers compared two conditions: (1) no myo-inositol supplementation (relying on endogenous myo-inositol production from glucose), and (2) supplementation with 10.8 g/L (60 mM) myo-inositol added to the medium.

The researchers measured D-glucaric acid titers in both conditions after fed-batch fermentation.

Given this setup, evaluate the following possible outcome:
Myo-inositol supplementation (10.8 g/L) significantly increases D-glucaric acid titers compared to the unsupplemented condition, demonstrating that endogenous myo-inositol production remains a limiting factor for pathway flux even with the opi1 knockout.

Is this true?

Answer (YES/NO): YES